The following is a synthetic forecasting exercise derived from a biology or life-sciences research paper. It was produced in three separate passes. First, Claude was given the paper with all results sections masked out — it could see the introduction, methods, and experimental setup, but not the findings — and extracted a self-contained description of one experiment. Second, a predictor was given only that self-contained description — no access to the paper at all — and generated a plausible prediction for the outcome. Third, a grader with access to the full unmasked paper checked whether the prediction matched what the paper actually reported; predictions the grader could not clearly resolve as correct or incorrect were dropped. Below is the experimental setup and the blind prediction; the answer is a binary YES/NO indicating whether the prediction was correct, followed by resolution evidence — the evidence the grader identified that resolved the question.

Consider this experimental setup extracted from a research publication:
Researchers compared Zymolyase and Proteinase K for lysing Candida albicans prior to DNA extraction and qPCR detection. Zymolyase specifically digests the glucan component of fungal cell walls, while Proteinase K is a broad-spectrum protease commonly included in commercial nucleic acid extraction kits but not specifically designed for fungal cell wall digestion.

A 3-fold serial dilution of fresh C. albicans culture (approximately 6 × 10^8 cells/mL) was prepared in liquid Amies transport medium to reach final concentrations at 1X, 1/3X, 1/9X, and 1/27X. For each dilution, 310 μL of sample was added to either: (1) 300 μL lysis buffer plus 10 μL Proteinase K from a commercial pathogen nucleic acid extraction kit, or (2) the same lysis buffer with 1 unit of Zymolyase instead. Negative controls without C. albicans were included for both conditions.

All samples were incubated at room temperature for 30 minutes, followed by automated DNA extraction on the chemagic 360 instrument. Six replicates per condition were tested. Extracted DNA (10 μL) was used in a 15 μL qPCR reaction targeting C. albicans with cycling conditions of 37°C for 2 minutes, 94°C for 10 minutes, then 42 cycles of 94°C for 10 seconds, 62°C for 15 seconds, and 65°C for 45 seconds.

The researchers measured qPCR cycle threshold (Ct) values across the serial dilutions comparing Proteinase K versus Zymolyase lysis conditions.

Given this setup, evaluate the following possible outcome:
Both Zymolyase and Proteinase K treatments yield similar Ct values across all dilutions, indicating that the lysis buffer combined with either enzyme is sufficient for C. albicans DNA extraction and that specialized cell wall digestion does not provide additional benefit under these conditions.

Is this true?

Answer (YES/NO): NO